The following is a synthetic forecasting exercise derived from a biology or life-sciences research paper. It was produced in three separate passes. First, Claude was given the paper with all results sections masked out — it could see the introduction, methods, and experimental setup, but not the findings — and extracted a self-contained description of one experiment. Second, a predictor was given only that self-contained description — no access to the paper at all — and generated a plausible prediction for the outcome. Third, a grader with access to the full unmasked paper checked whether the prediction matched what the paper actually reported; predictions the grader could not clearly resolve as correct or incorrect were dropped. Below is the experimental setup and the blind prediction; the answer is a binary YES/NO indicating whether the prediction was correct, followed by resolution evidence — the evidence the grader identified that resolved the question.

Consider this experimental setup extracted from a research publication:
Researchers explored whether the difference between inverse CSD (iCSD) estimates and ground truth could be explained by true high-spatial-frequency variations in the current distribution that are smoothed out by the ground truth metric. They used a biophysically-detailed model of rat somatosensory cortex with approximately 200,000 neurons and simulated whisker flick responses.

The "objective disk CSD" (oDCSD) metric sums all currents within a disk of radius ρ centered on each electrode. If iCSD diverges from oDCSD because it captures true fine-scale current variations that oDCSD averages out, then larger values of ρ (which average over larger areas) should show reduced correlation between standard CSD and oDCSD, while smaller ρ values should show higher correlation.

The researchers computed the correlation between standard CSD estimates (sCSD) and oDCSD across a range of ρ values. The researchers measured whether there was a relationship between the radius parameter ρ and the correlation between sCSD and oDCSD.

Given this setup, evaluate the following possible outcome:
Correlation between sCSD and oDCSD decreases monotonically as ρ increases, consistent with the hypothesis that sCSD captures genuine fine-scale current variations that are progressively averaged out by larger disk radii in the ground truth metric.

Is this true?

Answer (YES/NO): NO